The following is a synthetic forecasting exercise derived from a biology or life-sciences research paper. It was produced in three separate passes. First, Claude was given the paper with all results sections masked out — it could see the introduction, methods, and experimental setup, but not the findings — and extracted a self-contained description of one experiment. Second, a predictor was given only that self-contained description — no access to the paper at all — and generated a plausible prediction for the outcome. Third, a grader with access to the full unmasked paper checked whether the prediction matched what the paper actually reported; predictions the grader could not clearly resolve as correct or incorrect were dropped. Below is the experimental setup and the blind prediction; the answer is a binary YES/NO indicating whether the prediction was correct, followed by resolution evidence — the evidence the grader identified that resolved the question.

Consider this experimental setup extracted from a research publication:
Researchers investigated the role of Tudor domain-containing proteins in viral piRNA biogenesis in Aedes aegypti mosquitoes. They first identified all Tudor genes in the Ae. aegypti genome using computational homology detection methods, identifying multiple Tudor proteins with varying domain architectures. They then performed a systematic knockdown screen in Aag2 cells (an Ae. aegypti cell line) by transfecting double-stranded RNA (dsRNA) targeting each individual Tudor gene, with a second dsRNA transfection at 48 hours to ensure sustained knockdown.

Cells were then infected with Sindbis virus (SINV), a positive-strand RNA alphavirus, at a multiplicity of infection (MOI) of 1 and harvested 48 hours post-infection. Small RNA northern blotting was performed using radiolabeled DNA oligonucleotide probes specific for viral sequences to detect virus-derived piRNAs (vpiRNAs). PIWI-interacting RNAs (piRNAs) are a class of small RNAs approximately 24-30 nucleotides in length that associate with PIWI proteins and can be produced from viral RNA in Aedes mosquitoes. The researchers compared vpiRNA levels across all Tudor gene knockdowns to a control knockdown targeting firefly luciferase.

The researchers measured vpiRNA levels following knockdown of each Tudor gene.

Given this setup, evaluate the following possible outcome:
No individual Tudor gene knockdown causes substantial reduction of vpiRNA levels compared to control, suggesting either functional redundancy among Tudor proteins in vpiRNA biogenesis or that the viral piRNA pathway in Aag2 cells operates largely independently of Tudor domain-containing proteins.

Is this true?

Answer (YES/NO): NO